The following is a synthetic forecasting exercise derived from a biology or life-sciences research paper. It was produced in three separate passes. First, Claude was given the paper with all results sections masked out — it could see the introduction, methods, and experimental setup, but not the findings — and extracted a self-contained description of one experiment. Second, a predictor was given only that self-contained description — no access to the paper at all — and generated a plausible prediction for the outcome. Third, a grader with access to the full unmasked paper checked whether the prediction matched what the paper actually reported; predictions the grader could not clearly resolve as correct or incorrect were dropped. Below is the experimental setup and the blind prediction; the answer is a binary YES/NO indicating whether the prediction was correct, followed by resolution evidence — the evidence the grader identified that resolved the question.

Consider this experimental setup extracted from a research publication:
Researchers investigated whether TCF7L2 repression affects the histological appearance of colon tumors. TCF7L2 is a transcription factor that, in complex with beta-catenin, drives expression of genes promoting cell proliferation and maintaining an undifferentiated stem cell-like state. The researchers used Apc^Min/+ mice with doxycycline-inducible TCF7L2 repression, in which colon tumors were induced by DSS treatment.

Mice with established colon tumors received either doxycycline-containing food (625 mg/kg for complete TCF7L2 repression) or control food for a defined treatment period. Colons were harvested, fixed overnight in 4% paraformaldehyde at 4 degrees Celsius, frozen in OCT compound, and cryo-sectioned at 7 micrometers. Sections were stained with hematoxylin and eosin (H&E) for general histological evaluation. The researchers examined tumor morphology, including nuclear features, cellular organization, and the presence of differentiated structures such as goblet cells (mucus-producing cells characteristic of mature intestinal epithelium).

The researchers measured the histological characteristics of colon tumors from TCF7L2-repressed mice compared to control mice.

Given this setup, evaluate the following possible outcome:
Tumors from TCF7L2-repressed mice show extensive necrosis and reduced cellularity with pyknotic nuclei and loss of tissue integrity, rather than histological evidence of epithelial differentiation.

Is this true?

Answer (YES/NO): NO